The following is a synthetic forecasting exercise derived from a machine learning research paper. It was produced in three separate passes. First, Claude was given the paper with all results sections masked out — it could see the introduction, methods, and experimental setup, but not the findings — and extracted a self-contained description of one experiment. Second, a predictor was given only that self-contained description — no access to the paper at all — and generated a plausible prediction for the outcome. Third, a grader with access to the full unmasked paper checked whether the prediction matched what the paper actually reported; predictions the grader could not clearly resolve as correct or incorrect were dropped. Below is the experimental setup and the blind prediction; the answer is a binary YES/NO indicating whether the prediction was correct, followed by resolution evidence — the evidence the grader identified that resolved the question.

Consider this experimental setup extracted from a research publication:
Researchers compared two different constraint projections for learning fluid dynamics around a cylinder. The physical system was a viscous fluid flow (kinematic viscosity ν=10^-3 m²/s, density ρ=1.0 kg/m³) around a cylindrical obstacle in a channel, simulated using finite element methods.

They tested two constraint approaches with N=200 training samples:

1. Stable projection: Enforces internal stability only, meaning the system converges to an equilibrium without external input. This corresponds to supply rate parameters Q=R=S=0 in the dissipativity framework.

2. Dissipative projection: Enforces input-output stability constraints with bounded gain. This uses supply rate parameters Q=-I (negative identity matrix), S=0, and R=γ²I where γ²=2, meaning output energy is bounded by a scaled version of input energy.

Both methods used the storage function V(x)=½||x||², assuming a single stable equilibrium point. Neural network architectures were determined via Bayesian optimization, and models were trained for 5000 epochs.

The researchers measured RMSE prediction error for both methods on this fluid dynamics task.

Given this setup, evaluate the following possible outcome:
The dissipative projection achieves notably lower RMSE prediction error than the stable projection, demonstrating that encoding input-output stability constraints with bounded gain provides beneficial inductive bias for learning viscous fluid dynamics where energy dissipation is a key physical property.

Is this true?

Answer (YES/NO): NO